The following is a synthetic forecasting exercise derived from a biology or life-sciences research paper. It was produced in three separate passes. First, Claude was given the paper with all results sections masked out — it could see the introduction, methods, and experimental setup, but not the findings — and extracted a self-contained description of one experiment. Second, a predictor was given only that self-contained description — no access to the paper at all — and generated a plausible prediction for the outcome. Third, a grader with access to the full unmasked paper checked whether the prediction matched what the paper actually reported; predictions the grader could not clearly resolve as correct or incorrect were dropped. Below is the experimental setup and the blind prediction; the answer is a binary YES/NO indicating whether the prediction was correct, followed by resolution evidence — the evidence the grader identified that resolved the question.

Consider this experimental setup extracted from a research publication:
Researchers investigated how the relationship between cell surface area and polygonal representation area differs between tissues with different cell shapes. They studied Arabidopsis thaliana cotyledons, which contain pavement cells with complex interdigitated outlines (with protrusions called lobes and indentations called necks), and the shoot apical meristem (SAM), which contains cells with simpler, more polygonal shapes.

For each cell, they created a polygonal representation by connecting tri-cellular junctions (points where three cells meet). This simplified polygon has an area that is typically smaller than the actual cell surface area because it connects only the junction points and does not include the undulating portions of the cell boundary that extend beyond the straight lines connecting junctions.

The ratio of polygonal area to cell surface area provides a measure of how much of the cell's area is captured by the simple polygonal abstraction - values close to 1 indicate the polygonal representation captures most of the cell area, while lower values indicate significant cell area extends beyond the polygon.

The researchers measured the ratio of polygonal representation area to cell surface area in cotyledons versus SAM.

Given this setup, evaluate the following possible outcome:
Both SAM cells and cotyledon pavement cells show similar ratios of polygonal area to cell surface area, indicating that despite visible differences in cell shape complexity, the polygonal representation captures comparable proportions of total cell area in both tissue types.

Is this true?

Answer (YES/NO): YES